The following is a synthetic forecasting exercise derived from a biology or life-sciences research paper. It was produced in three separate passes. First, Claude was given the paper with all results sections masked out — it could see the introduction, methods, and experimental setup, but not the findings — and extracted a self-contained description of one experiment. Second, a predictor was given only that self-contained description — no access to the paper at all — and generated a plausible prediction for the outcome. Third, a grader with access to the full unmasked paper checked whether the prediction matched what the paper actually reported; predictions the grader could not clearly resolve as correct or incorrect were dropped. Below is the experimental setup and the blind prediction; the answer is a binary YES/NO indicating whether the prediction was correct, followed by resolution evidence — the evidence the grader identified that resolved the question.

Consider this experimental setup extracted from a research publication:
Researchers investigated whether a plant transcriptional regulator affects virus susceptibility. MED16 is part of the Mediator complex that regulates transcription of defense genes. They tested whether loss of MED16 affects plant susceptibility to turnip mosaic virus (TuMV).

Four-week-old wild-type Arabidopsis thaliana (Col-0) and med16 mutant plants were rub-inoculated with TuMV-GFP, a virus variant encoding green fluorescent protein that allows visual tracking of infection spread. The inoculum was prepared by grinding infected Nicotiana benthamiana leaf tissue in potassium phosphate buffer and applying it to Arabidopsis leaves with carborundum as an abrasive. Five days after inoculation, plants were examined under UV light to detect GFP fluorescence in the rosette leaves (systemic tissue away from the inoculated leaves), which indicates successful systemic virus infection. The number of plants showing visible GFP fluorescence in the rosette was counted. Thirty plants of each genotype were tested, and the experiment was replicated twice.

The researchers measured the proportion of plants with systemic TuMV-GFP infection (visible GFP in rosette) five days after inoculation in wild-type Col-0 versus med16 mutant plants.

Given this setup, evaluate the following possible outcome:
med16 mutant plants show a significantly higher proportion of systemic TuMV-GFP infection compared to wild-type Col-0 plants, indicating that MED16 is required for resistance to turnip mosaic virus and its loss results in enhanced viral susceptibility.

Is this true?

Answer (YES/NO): YES